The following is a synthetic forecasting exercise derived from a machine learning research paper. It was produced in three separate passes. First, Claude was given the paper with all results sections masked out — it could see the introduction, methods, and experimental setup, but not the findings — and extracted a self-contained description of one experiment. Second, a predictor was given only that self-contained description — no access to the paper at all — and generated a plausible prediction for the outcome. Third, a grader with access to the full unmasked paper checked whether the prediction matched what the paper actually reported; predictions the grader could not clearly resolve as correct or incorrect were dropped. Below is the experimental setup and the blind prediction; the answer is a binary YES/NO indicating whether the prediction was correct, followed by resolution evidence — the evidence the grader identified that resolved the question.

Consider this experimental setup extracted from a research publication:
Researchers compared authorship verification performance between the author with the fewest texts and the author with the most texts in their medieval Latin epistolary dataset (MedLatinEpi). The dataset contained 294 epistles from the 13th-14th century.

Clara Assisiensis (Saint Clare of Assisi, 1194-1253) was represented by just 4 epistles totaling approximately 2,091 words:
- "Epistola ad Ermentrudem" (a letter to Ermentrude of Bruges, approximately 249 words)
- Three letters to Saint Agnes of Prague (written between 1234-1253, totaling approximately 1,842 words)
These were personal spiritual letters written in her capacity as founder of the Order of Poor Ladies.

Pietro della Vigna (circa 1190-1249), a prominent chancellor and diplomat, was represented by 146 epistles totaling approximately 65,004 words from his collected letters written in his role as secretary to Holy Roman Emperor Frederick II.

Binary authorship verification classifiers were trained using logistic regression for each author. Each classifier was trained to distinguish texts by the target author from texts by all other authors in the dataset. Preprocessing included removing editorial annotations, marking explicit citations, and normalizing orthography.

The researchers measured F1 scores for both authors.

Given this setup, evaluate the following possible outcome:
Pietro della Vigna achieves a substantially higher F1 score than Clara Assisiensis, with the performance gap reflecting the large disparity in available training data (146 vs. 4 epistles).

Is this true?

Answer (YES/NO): NO